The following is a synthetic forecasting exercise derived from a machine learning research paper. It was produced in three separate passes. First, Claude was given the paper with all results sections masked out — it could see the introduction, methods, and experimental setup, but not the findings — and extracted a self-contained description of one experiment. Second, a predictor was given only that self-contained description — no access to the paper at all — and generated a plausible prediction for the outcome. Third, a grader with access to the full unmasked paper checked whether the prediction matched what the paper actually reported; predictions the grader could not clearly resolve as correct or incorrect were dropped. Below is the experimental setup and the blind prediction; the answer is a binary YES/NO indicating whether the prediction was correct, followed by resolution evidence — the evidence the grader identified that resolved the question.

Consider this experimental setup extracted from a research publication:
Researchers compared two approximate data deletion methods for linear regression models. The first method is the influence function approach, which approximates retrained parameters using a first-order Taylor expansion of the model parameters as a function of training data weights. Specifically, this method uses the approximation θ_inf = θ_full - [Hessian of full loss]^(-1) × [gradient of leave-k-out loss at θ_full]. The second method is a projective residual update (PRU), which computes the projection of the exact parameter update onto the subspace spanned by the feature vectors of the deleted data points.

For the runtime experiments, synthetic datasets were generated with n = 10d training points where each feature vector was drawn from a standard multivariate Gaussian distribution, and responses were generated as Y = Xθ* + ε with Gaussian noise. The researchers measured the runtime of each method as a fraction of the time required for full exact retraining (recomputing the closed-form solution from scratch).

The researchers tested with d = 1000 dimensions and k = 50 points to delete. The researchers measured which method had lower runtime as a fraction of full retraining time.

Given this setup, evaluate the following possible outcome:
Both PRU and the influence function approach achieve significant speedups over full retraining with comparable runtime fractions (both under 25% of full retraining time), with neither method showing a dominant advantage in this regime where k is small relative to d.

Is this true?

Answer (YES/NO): NO